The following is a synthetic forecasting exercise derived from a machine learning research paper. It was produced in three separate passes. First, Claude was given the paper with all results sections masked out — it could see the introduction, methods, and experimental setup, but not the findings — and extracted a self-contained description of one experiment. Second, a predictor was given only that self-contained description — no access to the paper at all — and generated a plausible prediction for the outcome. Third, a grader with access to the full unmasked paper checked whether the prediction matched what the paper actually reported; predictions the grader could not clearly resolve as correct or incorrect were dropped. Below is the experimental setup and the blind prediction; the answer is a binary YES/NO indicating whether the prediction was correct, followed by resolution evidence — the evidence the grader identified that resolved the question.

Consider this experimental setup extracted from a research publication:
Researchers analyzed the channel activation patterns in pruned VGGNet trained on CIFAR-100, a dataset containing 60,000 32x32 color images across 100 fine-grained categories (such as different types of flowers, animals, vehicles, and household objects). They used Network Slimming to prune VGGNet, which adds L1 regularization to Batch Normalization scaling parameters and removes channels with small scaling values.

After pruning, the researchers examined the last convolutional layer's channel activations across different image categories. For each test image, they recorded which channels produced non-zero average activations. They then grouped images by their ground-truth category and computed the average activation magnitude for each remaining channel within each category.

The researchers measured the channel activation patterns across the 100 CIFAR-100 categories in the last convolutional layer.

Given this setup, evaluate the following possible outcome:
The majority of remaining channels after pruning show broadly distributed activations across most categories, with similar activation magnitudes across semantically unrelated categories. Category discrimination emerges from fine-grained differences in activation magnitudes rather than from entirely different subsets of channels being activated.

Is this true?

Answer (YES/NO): NO